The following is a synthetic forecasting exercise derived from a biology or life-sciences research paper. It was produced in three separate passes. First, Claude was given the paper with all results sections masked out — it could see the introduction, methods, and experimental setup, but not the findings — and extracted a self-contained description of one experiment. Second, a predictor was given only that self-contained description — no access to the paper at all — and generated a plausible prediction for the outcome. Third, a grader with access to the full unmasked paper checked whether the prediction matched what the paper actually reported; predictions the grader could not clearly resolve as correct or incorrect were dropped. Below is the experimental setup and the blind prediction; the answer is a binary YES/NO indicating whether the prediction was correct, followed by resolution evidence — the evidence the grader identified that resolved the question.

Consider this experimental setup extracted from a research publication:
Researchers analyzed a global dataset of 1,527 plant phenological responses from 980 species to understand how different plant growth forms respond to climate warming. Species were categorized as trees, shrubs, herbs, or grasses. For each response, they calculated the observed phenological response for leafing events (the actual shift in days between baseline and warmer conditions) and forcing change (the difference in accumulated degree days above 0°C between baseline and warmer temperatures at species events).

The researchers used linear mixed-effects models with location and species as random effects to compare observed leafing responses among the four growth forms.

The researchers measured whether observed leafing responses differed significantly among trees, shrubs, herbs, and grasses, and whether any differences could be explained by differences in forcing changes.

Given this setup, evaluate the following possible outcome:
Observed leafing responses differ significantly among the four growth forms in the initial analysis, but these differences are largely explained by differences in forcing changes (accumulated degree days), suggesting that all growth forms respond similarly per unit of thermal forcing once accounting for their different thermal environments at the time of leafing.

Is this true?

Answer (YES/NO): YES